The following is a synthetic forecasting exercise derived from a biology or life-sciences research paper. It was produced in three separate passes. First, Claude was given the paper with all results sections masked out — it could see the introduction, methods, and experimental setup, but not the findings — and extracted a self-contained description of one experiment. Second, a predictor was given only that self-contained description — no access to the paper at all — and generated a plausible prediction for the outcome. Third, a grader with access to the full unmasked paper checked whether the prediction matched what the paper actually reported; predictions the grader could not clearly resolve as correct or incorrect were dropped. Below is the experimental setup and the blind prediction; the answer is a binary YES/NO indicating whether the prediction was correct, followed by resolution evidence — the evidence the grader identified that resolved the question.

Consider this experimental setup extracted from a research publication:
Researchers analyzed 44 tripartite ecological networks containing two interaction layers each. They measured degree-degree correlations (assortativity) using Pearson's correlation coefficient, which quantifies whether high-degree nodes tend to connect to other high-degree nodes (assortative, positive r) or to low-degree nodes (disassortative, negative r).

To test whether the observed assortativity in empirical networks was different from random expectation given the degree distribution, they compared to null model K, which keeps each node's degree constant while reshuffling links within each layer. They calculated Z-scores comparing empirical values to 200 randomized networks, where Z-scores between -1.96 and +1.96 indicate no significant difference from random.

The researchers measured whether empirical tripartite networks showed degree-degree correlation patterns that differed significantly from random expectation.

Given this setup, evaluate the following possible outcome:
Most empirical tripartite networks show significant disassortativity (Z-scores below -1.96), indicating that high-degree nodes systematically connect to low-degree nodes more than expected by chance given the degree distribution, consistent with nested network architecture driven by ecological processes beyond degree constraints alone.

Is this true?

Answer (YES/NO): NO